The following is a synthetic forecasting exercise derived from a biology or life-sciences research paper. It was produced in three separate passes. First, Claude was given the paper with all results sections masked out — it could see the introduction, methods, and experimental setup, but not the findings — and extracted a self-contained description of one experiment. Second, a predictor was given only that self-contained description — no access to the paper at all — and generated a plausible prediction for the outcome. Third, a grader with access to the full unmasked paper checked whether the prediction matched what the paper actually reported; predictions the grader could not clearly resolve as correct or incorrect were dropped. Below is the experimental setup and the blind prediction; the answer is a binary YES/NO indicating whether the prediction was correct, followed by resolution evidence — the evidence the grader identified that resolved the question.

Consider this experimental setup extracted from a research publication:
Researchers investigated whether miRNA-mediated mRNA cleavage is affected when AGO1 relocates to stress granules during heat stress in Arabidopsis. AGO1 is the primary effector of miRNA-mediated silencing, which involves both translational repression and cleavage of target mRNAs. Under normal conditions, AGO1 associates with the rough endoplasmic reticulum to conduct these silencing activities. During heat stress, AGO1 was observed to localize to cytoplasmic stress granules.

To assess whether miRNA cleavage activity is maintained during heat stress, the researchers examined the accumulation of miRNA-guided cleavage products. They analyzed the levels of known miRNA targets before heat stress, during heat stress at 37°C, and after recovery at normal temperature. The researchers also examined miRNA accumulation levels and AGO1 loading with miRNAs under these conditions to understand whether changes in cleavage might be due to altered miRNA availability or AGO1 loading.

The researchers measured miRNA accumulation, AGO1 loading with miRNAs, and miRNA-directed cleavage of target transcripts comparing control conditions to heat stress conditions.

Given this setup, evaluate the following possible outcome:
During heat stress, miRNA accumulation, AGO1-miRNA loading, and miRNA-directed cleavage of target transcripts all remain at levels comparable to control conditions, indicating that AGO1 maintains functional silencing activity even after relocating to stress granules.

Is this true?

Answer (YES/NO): YES